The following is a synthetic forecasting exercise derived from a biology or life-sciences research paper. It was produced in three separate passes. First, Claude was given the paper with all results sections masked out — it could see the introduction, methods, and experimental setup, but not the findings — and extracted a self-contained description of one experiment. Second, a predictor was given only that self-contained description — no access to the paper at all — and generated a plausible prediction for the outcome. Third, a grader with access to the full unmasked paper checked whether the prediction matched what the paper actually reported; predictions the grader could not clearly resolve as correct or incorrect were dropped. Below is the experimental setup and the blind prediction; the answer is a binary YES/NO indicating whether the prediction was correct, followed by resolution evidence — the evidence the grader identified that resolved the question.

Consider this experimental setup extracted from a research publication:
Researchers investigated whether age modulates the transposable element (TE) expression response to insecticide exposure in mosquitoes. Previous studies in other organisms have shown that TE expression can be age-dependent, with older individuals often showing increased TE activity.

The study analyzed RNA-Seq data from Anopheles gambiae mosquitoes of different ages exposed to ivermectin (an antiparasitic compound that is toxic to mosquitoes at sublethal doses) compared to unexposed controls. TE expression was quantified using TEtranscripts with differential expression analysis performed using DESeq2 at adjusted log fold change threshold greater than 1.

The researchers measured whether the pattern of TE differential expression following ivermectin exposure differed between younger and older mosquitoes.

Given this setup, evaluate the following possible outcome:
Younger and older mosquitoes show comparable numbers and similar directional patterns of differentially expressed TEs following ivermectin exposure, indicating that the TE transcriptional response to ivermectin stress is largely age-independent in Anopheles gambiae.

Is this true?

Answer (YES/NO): NO